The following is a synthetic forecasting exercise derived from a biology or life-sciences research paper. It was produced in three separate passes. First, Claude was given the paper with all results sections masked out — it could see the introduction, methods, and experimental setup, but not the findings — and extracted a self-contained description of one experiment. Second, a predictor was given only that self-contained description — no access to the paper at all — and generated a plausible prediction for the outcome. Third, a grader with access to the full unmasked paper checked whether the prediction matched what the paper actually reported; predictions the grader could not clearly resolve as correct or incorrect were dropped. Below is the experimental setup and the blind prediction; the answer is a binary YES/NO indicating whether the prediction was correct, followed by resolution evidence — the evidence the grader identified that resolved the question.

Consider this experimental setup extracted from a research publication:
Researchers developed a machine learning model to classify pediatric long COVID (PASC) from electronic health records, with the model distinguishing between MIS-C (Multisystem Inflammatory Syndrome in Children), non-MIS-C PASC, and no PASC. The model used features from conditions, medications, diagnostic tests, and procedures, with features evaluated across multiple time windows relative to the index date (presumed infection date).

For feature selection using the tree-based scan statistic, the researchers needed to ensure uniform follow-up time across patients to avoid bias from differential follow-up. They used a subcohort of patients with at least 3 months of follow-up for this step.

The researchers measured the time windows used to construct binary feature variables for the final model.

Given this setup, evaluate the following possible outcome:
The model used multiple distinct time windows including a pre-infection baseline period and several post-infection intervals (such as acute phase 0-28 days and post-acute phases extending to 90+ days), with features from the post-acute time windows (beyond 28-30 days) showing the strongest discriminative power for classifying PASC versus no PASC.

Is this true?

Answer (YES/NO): NO